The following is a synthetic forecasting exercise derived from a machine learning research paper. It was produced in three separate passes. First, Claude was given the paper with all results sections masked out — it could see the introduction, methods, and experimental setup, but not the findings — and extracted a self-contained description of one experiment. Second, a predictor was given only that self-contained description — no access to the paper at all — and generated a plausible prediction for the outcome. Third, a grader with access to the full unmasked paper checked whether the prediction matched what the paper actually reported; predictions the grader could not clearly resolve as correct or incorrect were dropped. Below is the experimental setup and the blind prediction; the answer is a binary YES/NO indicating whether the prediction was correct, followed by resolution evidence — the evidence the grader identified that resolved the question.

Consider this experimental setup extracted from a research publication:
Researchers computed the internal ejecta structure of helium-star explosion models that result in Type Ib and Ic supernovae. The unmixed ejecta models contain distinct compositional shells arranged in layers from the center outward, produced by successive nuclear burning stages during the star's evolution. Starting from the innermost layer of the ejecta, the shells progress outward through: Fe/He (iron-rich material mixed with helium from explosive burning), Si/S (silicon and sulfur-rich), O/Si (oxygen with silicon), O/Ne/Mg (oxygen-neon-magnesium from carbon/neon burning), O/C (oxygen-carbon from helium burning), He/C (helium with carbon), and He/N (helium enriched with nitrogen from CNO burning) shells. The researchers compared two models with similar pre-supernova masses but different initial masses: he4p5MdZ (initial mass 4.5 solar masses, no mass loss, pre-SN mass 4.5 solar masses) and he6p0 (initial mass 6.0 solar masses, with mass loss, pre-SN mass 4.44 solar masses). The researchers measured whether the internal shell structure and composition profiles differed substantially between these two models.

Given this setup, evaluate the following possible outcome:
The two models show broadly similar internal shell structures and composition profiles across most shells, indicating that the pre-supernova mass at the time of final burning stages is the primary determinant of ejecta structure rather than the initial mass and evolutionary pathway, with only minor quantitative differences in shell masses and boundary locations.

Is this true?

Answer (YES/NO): YES